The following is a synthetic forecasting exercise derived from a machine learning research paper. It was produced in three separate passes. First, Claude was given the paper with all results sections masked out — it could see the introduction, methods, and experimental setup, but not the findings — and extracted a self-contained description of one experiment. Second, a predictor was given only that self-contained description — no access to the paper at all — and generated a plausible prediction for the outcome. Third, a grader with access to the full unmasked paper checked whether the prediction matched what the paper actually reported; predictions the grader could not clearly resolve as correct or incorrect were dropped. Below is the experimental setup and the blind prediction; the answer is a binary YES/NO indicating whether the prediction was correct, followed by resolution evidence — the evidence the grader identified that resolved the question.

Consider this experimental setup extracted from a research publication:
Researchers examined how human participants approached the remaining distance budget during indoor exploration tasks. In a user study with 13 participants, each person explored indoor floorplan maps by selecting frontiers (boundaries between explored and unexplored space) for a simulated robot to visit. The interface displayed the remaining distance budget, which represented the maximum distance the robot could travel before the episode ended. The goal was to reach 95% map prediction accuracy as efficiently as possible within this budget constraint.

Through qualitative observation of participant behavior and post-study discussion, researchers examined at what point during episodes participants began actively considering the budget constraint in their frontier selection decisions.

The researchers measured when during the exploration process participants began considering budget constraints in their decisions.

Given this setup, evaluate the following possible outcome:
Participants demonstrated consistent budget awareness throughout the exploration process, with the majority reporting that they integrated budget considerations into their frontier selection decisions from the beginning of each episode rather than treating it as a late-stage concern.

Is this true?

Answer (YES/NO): NO